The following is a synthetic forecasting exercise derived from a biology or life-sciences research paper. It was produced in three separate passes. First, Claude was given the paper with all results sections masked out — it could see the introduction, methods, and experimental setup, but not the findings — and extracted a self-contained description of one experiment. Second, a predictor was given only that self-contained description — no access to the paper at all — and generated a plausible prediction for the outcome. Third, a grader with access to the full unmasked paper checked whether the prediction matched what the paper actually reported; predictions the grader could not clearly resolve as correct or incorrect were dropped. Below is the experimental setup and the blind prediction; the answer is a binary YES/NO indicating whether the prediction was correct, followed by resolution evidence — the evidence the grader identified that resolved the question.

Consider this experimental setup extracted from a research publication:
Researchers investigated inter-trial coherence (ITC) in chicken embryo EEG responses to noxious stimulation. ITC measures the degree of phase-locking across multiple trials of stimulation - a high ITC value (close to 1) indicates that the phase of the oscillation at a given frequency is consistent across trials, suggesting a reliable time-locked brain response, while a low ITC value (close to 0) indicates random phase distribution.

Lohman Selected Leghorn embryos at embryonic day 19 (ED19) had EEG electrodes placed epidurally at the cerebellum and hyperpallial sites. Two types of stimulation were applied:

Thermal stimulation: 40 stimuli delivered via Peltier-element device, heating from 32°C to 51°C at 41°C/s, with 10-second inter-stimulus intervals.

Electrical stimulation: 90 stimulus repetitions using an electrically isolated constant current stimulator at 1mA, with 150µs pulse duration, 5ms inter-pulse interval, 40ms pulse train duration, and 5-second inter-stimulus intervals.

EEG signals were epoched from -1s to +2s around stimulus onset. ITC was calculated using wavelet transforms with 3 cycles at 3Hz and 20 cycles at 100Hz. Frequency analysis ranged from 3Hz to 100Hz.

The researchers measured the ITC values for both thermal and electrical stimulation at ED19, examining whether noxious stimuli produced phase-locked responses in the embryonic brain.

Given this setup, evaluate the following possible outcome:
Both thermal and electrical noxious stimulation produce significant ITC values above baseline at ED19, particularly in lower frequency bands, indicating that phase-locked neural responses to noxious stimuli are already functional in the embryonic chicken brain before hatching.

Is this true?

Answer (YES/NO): NO